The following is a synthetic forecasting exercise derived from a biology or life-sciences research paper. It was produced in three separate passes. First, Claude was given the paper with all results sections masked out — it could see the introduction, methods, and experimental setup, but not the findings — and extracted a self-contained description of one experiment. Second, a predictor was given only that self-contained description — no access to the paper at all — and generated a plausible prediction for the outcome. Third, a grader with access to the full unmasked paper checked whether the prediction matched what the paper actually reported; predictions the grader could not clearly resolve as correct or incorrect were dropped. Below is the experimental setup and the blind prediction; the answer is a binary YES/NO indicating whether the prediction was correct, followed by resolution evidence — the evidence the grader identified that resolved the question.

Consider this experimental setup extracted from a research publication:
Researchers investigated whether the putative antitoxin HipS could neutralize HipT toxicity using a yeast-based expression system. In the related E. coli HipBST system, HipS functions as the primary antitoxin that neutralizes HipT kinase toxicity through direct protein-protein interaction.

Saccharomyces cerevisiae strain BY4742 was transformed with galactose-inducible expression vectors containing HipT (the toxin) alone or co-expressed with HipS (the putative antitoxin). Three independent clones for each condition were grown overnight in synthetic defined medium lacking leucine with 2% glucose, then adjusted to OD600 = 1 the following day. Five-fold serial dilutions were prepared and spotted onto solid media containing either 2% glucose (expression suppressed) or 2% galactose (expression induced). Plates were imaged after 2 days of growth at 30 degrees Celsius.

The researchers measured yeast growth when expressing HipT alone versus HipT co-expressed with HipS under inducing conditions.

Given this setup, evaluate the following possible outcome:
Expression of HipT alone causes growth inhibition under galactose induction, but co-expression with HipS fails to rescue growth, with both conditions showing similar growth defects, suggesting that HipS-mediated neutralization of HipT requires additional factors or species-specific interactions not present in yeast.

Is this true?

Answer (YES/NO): NO